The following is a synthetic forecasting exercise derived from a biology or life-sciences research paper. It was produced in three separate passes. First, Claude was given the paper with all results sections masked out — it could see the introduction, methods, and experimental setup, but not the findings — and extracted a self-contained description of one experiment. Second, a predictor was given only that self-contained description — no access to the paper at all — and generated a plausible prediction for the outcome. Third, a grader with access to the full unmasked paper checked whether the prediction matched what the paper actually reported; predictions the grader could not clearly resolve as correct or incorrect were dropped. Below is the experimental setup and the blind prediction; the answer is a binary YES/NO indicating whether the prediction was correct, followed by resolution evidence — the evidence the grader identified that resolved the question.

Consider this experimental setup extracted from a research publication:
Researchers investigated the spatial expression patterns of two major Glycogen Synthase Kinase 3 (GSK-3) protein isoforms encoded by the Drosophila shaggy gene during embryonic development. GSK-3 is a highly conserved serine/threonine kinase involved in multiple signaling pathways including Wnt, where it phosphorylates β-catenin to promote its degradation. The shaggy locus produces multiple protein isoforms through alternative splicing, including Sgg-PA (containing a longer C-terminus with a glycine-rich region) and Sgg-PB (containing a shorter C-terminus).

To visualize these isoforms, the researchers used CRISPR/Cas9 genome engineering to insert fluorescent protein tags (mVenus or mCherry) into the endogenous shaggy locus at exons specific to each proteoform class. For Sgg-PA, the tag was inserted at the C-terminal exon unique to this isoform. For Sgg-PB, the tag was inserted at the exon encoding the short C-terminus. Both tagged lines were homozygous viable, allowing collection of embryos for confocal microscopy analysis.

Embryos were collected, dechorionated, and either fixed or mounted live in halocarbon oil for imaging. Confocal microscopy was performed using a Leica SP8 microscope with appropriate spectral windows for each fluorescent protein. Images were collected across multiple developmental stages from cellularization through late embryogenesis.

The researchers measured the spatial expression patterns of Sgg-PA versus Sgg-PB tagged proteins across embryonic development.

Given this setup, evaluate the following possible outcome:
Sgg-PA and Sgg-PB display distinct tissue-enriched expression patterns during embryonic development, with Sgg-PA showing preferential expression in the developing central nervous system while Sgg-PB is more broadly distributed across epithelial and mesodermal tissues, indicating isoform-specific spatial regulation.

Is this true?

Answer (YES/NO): YES